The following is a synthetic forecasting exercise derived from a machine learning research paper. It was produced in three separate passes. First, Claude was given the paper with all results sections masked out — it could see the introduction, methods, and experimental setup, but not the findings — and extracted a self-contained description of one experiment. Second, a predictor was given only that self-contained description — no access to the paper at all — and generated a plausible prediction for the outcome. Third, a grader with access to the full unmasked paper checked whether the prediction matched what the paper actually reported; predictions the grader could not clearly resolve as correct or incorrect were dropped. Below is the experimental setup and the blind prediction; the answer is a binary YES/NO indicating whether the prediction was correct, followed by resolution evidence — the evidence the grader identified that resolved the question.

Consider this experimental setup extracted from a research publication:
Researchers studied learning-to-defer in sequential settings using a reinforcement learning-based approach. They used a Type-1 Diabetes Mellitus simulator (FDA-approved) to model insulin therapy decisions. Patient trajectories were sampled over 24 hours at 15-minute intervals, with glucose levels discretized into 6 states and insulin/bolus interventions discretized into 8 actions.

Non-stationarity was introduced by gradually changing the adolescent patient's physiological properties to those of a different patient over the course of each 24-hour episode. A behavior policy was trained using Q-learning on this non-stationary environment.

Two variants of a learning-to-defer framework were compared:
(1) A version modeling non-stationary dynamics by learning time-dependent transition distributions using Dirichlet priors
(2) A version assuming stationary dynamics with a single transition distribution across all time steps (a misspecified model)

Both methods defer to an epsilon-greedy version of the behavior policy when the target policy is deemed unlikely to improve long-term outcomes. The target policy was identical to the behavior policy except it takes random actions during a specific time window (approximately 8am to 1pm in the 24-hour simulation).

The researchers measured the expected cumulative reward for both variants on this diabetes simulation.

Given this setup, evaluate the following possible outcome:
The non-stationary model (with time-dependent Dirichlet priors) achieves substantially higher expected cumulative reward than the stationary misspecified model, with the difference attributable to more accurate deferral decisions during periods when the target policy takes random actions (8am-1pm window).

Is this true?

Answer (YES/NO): YES